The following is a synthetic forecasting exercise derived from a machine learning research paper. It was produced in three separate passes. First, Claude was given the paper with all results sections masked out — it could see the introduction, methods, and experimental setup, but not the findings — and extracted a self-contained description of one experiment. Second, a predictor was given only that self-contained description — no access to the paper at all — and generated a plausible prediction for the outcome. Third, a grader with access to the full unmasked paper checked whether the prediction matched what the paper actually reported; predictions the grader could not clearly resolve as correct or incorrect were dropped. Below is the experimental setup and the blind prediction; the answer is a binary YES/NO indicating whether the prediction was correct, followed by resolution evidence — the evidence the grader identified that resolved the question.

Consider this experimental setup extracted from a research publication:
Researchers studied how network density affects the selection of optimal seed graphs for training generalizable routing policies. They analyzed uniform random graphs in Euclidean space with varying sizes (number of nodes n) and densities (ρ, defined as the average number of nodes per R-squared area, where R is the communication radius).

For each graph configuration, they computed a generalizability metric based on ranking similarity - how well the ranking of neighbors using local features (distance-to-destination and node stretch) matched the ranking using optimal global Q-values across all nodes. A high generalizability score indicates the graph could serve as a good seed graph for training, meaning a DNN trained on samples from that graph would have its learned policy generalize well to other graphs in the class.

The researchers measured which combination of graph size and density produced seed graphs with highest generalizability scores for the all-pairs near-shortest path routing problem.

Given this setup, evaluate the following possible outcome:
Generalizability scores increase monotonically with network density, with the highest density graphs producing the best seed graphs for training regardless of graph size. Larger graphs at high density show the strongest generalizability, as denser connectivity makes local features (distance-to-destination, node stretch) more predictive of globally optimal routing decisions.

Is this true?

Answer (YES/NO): NO